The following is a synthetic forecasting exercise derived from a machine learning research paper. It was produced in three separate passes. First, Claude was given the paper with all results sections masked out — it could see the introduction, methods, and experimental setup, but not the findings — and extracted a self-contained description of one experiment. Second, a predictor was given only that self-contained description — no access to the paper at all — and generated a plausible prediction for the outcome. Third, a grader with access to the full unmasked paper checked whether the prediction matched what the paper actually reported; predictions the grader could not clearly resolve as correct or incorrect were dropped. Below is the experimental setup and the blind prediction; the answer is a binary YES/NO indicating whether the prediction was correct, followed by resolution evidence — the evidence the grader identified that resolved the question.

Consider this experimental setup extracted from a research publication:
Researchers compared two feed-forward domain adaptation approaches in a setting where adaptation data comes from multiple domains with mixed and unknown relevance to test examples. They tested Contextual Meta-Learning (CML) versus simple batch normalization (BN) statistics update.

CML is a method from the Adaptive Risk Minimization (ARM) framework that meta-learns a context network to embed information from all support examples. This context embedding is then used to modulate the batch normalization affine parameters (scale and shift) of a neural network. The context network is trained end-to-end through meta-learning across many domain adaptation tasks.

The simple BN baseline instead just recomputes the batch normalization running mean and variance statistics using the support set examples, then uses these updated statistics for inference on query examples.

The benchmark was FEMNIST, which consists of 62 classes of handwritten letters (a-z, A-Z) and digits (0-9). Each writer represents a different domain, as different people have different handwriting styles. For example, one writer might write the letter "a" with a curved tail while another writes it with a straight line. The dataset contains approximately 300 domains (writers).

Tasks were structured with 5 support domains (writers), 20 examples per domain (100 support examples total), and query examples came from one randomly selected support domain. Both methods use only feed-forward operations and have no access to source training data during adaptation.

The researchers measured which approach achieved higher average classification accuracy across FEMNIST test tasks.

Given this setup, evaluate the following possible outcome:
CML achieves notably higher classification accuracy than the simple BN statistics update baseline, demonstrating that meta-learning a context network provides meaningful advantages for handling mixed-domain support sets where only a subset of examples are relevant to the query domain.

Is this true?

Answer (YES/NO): NO